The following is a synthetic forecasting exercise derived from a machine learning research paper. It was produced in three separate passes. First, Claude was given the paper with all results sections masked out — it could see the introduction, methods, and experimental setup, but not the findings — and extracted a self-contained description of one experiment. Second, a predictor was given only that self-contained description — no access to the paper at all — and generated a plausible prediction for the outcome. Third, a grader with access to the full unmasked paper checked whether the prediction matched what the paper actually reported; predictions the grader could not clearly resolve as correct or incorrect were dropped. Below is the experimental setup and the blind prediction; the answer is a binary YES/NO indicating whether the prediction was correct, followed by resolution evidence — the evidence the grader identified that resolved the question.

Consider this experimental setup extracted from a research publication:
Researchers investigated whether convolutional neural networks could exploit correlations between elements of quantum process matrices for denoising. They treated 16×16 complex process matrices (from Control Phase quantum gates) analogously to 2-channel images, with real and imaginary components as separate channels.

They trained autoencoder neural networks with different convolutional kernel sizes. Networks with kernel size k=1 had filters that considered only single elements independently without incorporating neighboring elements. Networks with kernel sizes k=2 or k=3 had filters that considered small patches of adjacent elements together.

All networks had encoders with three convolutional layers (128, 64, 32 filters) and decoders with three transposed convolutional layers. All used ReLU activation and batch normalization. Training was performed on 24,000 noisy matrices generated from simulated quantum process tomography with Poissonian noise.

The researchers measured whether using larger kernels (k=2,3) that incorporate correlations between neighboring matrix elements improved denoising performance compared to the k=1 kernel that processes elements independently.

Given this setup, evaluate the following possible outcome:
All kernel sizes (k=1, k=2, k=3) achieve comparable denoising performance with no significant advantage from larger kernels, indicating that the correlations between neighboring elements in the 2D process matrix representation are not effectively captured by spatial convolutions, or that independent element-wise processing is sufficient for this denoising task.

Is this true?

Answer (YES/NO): NO